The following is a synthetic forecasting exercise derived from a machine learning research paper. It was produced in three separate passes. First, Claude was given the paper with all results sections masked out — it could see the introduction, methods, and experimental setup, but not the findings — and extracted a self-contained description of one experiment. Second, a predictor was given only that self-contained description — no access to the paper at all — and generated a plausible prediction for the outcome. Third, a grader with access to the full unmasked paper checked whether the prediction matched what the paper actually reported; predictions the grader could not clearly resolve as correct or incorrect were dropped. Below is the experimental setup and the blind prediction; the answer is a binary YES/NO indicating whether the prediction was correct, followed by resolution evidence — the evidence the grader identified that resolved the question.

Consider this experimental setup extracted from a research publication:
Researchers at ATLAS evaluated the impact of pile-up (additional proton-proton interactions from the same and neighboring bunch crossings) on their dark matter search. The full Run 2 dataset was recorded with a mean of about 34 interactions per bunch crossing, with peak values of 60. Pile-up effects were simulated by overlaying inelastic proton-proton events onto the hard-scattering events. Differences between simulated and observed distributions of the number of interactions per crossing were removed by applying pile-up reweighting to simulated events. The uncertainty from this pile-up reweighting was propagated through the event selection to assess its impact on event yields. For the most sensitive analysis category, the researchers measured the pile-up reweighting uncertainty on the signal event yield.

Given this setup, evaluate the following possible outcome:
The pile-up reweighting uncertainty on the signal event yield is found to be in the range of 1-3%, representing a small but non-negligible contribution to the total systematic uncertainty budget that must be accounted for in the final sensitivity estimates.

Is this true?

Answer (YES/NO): YES